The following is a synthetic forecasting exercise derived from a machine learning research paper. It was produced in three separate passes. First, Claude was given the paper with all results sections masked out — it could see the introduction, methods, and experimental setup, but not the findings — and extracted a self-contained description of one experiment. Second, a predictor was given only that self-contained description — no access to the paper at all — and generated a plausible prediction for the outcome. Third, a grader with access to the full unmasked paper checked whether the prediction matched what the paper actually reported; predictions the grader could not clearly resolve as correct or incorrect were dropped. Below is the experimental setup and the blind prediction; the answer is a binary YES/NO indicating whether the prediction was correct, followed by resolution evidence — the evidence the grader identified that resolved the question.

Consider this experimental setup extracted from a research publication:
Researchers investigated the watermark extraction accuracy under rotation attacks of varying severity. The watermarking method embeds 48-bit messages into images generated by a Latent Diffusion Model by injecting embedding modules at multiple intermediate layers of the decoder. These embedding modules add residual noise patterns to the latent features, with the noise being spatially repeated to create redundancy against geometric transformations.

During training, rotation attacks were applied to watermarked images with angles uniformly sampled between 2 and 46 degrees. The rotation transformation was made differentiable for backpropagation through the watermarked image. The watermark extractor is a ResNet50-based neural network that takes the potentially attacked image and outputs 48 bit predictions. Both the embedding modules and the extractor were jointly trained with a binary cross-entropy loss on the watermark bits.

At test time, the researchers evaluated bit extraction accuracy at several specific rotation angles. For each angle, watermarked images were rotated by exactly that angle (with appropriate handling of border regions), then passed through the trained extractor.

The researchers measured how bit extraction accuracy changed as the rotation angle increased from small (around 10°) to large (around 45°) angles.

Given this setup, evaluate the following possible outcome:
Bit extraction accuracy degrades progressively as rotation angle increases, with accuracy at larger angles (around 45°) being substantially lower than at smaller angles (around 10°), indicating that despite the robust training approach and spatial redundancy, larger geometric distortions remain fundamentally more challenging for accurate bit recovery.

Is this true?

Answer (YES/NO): NO